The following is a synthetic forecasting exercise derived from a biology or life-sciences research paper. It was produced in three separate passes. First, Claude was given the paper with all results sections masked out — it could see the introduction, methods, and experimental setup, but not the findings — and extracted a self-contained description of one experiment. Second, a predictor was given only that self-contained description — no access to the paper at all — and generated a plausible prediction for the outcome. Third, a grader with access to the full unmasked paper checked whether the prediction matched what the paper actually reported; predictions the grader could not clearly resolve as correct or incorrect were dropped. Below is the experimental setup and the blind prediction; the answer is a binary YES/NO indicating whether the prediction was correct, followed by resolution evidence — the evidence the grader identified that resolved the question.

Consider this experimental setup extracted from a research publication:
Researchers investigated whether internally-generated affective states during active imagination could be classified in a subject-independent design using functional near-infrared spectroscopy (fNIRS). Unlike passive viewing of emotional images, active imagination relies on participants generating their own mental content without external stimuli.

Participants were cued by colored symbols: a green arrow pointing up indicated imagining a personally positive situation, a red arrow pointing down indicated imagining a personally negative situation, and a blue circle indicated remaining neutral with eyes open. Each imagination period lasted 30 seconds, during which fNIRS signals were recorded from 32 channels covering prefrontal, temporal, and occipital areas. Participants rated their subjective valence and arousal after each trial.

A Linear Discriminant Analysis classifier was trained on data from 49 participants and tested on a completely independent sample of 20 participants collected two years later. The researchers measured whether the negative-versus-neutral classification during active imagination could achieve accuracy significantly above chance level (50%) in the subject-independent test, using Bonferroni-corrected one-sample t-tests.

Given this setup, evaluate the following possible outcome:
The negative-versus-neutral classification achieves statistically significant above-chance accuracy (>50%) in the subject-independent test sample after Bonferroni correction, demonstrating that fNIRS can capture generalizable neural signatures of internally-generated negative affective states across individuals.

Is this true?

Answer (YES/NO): NO